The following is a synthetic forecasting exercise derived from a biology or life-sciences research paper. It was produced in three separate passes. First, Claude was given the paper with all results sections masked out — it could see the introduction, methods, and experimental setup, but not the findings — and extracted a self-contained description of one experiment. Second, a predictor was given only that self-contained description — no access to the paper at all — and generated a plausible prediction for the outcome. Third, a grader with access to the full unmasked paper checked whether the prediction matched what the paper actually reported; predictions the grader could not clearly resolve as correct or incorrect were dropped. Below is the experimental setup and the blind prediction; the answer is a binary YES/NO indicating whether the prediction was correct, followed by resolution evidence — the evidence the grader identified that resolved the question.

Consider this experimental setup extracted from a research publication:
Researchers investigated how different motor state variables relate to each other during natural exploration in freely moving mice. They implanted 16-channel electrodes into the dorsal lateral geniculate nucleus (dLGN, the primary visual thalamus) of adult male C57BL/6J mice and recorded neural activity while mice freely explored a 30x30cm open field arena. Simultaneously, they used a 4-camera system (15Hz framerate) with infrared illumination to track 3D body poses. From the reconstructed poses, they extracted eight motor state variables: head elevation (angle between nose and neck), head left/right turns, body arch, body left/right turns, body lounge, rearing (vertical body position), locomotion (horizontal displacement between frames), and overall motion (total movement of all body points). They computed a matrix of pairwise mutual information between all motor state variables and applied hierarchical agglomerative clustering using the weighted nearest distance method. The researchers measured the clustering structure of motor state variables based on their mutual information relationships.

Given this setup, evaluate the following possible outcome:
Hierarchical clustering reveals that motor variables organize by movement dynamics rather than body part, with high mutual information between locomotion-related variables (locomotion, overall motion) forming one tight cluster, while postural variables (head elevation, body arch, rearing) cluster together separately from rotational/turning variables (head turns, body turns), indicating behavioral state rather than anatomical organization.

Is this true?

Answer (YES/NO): YES